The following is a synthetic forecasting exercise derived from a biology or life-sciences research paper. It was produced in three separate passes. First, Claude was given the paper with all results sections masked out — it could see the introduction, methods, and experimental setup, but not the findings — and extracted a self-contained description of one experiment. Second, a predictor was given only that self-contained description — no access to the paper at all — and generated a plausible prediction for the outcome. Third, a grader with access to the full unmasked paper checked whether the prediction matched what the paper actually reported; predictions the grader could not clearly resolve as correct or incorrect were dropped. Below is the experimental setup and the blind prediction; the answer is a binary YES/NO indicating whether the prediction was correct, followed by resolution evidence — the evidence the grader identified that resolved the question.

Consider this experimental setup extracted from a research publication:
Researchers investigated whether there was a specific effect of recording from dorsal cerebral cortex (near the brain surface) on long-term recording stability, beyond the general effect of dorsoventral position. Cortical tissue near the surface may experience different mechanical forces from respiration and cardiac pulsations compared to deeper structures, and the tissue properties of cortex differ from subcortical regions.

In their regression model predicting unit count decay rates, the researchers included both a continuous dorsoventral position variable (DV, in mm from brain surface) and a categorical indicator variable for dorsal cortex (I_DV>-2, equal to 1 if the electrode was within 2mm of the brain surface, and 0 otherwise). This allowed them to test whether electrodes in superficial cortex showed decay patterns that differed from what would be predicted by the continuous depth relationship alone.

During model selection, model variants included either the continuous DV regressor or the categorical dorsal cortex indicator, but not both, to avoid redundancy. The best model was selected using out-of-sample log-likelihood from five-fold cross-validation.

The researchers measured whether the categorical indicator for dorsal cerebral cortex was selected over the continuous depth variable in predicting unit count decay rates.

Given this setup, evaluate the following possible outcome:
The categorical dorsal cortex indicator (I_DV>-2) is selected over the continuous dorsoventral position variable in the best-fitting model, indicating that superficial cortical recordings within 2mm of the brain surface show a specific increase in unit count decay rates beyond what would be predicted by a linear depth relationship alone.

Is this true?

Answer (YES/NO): YES